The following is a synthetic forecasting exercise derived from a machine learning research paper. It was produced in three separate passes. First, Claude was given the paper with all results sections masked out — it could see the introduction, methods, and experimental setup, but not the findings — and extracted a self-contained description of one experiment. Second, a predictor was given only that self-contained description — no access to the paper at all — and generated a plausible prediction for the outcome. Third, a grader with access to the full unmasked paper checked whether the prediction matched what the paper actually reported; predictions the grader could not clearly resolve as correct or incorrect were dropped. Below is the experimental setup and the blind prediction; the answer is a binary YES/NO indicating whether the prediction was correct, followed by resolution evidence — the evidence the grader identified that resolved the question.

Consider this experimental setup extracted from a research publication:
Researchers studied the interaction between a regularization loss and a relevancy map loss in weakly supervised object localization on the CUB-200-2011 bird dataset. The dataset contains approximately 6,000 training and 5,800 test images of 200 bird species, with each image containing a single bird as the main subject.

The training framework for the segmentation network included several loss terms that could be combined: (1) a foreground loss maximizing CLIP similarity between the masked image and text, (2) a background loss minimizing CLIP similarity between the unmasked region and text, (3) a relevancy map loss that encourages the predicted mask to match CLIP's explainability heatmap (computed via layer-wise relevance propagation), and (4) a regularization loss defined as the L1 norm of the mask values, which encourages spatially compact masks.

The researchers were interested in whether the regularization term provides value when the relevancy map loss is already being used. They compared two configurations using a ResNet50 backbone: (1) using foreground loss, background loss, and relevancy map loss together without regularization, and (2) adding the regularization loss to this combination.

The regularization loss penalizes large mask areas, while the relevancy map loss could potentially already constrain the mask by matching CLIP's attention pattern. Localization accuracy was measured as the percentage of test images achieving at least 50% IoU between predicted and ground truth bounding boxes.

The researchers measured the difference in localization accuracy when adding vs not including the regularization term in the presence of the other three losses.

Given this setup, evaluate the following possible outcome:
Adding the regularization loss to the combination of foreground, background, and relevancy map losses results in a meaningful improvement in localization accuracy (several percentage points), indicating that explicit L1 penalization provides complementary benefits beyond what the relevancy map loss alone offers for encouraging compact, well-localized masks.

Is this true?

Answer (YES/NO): YES